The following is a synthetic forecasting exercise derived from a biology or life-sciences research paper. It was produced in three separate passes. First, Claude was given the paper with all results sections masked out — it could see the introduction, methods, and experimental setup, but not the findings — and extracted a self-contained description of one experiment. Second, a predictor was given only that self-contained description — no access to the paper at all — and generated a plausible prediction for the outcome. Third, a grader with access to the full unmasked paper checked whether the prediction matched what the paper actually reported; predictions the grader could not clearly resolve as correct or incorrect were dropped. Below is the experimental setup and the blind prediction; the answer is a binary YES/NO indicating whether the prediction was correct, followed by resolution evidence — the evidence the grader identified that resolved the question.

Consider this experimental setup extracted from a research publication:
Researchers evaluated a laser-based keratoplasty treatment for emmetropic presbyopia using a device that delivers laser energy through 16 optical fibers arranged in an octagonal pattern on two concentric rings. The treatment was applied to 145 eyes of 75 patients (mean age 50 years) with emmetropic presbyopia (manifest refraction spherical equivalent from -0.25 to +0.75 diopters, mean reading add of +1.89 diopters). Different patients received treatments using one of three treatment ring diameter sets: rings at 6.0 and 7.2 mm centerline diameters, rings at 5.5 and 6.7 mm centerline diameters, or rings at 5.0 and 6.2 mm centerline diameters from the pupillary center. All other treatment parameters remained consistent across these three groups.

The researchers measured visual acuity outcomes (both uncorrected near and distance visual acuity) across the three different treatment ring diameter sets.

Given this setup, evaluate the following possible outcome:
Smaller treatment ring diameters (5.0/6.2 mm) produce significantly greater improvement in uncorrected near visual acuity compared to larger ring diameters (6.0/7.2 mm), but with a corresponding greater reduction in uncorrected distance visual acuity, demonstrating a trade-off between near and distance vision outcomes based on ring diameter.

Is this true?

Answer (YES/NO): NO